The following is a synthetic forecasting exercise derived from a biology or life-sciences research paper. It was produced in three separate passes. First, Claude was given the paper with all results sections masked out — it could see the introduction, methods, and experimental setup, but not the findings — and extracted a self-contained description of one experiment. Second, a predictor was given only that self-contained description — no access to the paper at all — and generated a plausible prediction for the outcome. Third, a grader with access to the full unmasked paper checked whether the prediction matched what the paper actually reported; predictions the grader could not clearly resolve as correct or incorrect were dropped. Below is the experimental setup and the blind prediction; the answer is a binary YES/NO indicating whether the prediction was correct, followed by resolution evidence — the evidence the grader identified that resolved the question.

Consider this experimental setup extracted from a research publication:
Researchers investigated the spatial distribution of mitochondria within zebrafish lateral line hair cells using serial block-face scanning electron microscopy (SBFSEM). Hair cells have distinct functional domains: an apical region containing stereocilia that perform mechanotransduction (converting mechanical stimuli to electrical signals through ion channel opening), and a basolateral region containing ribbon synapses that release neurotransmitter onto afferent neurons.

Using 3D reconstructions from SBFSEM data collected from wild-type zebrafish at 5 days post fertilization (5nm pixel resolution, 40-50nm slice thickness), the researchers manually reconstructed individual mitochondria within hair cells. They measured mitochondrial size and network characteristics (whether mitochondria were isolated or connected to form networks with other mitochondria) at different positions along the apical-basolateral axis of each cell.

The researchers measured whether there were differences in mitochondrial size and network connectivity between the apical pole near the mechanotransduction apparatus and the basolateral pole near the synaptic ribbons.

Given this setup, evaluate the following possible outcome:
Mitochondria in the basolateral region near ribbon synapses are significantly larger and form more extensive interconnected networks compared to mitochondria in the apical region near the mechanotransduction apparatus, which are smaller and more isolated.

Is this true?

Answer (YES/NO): YES